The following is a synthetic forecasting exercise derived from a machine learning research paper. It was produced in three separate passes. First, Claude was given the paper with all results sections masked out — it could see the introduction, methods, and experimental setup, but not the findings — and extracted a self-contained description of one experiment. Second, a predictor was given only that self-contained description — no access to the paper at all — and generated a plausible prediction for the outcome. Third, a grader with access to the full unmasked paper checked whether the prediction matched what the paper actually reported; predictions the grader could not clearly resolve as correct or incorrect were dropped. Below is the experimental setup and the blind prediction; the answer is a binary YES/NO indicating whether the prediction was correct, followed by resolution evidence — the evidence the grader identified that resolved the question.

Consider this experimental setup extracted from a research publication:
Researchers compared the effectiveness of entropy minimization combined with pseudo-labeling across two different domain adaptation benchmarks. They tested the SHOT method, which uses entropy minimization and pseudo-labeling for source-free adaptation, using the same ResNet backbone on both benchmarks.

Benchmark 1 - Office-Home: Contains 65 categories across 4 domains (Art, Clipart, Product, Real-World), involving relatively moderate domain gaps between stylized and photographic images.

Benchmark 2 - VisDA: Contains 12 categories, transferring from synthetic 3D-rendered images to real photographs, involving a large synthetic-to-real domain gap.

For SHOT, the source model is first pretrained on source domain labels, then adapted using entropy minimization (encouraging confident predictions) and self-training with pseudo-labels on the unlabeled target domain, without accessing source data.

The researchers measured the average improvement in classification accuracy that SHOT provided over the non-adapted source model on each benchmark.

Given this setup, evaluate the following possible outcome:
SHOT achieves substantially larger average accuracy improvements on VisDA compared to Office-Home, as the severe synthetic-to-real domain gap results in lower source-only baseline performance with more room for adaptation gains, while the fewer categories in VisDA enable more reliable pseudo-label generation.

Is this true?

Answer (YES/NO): YES